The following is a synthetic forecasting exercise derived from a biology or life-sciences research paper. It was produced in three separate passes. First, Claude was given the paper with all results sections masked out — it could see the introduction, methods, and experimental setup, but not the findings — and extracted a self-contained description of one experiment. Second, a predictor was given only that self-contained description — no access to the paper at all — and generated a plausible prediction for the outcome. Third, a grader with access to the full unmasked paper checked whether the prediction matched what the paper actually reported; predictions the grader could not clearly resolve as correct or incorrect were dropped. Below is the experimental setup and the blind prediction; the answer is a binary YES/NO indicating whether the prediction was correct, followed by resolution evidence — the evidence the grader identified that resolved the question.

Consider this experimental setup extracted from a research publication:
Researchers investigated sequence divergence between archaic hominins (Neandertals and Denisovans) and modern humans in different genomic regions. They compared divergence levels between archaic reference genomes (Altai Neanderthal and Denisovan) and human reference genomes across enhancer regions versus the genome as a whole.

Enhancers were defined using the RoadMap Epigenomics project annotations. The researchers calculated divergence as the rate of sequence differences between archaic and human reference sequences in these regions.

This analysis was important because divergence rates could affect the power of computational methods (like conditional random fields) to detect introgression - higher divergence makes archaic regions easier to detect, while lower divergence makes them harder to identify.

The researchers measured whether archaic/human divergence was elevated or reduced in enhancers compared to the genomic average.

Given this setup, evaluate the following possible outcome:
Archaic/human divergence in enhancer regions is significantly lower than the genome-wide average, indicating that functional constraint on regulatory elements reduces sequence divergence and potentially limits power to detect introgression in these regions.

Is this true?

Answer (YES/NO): NO